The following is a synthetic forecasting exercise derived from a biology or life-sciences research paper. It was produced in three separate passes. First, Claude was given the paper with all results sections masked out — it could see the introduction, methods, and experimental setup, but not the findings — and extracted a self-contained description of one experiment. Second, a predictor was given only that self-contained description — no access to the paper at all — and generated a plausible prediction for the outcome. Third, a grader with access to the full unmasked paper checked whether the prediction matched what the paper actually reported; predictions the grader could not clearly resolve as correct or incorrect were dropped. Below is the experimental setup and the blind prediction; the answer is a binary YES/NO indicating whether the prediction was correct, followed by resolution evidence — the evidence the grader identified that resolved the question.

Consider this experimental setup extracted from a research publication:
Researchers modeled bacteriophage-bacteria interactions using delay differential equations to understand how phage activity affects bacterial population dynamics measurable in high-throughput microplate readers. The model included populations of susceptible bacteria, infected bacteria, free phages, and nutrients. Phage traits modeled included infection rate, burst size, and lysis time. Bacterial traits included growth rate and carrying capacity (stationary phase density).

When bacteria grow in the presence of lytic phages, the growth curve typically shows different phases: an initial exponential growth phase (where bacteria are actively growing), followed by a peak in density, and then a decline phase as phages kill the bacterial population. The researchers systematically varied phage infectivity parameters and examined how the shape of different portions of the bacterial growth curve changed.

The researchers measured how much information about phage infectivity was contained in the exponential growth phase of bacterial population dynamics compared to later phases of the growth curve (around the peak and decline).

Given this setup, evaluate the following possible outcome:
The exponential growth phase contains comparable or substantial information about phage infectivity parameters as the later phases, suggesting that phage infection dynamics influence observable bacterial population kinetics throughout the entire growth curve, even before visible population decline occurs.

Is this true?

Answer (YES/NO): NO